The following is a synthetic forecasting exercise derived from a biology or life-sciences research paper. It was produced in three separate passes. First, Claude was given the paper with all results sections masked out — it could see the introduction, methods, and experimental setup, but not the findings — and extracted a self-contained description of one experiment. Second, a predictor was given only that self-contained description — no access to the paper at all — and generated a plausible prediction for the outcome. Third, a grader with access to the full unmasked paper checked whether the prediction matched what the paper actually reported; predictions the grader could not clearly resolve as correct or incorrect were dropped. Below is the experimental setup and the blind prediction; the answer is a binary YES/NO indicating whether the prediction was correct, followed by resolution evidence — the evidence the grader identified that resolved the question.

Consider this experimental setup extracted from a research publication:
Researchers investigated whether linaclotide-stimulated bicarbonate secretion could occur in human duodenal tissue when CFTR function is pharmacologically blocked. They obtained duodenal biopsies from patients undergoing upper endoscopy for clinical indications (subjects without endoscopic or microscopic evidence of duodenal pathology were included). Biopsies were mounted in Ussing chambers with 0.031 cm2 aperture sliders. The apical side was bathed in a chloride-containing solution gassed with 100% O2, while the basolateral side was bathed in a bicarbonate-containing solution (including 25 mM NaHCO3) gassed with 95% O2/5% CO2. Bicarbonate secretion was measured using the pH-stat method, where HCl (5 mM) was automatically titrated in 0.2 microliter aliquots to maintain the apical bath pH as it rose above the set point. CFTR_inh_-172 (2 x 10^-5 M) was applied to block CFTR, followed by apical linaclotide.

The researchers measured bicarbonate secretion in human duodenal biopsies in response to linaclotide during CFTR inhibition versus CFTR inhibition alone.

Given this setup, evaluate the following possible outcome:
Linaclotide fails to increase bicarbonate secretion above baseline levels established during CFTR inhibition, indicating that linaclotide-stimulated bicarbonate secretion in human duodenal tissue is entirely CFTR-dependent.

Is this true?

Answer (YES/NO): NO